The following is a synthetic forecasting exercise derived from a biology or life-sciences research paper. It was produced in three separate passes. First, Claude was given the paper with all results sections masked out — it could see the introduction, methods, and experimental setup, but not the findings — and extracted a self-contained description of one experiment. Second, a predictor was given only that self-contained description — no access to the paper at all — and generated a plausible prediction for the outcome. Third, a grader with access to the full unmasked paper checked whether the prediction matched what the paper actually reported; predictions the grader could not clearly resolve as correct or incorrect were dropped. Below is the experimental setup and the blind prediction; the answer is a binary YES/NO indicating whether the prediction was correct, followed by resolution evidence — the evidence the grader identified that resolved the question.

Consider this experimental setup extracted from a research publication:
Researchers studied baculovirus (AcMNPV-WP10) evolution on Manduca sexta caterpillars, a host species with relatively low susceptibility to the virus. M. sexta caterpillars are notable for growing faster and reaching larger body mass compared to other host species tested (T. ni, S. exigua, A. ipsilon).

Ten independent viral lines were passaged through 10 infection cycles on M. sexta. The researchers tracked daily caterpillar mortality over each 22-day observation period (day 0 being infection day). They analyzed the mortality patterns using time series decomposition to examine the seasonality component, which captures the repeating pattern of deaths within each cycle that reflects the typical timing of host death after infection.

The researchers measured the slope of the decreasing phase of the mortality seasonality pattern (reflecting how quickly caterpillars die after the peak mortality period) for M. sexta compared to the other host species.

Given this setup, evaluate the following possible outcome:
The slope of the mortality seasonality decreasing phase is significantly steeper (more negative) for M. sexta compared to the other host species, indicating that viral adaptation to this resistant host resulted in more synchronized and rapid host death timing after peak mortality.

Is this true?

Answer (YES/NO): NO